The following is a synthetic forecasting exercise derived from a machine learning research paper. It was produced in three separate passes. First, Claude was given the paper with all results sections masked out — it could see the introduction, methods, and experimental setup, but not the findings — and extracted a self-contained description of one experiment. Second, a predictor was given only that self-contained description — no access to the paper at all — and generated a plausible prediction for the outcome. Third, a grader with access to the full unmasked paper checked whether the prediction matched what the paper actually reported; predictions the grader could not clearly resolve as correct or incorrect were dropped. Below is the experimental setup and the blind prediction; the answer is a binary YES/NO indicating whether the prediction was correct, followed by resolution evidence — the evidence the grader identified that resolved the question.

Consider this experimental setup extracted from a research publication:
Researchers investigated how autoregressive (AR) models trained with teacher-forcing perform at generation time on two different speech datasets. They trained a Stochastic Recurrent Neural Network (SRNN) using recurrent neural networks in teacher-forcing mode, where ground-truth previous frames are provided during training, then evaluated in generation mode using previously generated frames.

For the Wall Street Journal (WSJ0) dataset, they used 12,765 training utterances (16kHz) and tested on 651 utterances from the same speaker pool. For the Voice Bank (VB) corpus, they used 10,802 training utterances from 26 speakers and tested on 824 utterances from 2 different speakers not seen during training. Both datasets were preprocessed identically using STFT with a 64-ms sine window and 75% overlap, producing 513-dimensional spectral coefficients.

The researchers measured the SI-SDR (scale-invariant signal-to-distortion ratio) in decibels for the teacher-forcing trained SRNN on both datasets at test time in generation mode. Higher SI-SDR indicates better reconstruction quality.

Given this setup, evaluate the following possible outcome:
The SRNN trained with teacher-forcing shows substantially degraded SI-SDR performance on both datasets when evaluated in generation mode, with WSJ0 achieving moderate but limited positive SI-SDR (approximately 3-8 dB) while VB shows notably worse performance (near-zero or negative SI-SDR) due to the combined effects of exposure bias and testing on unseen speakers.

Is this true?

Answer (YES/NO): NO